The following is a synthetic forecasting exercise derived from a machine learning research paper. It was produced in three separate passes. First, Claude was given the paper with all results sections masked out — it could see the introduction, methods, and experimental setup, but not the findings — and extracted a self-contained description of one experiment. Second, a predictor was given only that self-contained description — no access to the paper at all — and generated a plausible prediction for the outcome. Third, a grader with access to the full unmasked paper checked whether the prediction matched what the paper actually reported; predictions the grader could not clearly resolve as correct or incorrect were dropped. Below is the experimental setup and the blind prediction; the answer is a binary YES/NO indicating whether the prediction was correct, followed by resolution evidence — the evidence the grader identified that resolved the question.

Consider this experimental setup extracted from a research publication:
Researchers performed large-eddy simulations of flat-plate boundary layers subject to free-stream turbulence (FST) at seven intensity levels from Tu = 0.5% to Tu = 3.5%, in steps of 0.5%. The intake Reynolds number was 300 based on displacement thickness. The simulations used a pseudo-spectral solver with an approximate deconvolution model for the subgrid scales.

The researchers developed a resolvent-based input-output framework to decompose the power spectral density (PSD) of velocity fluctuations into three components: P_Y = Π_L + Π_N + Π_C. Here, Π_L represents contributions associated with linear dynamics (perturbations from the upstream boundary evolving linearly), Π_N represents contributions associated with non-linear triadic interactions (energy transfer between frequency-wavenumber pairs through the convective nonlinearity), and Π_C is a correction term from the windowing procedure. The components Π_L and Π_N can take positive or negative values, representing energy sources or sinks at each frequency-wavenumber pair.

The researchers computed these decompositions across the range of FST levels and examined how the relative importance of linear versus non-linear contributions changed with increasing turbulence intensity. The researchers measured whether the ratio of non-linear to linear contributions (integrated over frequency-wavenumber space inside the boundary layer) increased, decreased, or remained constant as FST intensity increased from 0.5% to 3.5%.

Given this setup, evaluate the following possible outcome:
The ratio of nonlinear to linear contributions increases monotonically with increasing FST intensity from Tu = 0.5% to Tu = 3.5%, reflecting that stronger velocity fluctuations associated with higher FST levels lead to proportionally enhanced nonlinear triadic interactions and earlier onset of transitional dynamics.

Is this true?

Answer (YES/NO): YES